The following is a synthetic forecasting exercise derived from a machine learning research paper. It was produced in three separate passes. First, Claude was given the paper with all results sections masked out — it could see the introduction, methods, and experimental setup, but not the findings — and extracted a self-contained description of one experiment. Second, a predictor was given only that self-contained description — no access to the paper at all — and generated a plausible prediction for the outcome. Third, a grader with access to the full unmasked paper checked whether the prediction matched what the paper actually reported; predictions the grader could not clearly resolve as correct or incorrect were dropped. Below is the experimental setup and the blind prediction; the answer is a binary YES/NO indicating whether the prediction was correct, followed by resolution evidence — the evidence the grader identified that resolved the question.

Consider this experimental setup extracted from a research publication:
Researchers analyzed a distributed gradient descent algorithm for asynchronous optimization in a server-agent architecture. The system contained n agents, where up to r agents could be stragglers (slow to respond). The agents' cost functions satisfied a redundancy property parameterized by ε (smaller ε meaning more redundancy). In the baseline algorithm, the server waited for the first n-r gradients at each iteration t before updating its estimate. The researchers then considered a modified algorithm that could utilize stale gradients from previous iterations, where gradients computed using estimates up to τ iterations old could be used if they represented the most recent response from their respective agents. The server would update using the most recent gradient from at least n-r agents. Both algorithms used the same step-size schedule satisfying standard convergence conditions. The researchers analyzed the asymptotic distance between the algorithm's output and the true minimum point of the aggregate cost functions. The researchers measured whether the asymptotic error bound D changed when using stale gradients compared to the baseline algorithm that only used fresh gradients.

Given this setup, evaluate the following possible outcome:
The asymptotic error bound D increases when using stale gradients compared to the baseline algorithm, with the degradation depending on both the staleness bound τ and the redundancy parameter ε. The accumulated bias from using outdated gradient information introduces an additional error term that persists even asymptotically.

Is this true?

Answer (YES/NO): NO